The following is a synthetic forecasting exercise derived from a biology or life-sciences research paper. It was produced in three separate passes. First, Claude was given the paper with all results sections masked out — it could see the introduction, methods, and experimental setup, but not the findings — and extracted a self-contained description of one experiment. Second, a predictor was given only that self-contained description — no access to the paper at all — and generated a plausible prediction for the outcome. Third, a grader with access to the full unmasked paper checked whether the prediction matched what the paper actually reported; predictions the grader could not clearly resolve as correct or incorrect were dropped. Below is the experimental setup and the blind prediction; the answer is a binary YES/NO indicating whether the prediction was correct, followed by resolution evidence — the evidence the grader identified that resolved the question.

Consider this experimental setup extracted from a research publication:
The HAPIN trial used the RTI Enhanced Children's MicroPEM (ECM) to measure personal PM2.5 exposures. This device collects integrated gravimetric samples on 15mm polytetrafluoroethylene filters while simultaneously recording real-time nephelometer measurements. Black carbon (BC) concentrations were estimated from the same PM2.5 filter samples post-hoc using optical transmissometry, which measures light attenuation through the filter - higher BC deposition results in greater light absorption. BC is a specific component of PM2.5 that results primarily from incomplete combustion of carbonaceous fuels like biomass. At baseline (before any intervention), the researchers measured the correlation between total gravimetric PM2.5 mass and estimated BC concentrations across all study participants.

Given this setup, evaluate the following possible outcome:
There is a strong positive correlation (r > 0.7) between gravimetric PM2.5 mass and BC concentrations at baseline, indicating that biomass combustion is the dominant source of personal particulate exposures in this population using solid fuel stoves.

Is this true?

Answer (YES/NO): YES